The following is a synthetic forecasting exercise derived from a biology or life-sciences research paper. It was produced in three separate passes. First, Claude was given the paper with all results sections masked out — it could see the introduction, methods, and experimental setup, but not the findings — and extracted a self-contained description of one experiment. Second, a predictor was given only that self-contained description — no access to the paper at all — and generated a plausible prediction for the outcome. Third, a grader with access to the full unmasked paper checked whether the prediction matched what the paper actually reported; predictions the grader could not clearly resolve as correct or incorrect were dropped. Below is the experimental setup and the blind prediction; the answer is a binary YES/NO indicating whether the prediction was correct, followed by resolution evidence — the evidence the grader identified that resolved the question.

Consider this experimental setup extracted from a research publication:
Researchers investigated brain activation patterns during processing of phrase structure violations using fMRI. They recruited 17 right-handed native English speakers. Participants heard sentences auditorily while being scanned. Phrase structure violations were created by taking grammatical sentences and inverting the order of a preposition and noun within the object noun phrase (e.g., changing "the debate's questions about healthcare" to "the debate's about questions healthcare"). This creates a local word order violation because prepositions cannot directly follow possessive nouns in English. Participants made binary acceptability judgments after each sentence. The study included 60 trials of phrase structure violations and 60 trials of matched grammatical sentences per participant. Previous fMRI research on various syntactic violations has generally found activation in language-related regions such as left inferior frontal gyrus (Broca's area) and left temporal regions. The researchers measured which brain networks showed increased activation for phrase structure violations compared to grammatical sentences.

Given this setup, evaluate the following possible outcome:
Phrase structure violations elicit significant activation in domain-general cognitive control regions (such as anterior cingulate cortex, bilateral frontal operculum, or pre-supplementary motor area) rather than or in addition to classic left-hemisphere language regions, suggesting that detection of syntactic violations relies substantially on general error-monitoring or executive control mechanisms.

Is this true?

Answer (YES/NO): NO